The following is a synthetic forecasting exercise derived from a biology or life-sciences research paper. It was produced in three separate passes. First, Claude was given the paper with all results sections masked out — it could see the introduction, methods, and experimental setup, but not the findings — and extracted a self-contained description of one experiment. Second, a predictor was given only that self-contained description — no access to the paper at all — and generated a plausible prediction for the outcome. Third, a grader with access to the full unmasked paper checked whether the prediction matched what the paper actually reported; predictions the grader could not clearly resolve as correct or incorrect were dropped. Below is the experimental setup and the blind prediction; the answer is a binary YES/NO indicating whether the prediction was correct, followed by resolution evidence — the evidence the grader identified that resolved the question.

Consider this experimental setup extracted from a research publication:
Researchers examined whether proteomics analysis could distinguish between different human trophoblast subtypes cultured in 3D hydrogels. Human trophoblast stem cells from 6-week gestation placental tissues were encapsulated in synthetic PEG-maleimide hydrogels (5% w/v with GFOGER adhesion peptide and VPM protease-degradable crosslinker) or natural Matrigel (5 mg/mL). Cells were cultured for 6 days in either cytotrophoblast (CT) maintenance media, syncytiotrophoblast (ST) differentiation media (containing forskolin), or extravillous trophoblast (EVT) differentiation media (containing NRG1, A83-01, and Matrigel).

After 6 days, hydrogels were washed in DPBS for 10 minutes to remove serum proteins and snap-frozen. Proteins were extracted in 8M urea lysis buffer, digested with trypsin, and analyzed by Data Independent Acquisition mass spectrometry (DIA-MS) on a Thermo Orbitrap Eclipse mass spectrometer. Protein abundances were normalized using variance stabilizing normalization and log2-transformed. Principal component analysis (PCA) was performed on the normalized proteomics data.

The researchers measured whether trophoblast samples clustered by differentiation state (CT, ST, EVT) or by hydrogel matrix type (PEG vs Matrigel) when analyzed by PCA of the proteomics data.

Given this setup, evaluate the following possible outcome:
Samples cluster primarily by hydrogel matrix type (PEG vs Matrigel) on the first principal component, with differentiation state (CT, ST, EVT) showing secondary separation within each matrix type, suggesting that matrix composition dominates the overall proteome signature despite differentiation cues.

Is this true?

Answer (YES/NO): NO